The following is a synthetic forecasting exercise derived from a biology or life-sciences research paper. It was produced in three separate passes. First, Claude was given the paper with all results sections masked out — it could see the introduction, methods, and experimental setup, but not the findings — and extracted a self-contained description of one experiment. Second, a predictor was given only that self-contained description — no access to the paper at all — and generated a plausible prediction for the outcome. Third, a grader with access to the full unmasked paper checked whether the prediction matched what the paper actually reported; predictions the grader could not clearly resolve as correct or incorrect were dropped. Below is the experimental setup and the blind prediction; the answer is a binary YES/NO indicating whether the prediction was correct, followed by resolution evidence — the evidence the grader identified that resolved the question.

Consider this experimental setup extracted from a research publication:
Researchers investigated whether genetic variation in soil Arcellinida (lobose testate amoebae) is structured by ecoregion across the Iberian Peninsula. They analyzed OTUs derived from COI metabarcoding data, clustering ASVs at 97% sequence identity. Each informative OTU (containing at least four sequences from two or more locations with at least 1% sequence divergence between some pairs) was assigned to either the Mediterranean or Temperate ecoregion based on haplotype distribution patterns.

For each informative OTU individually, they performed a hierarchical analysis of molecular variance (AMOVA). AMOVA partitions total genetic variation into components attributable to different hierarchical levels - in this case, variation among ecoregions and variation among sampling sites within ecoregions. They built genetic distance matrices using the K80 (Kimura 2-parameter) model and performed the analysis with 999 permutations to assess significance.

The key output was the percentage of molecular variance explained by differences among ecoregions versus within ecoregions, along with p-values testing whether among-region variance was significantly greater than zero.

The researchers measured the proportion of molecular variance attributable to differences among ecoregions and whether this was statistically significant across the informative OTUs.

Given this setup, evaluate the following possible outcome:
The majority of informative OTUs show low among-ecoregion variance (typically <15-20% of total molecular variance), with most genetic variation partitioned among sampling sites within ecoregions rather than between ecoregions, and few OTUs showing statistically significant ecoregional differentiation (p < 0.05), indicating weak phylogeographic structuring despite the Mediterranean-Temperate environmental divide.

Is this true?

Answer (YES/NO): YES